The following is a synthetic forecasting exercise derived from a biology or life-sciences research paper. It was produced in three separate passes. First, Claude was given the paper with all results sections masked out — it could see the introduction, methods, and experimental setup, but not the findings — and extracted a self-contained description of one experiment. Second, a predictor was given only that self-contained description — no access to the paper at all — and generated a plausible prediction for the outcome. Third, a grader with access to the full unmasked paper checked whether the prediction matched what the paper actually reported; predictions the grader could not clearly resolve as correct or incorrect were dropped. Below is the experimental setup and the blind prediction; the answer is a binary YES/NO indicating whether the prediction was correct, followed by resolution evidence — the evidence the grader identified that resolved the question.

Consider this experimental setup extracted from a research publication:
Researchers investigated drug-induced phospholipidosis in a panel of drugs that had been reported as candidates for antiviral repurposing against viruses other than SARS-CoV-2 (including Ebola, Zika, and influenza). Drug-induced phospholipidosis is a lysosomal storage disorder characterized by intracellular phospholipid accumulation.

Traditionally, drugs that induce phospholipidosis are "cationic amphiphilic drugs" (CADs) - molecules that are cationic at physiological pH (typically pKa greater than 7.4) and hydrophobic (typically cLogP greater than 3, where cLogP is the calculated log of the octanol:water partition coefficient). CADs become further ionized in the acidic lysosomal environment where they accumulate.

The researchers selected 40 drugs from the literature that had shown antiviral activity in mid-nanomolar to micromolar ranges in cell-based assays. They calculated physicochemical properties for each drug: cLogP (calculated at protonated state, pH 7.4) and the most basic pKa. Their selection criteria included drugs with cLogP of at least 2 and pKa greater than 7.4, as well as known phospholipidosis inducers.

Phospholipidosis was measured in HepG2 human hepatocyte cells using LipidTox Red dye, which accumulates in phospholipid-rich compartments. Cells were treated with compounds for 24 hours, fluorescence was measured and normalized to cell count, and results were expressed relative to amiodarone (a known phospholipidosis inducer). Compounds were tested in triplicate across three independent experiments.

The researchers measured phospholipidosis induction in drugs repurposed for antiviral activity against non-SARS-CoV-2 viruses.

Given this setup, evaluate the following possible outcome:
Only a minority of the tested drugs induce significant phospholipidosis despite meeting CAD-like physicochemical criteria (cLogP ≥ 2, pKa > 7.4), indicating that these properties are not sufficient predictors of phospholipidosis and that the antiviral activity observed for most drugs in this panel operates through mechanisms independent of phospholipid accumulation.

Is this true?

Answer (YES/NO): NO